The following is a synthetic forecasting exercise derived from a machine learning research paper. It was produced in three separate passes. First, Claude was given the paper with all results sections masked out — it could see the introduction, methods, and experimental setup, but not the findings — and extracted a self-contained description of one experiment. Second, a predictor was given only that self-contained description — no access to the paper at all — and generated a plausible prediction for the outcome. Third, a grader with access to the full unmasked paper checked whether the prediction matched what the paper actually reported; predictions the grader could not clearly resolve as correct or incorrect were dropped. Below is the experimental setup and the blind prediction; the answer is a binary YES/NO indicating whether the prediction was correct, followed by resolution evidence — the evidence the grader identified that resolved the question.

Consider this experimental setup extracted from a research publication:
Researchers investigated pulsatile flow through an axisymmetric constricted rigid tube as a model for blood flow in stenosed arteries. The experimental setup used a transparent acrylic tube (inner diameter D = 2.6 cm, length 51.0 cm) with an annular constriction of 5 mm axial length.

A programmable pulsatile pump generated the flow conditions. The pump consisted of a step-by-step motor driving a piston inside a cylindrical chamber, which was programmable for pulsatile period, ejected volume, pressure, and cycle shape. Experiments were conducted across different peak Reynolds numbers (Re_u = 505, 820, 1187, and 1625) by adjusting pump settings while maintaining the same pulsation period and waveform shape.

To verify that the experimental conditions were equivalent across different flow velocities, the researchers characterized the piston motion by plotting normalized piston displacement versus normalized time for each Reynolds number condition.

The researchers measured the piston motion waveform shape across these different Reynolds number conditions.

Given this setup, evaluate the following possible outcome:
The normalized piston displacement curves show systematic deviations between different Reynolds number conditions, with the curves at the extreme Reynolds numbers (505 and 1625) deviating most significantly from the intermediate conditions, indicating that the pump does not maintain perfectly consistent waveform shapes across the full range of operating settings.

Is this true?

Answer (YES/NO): NO